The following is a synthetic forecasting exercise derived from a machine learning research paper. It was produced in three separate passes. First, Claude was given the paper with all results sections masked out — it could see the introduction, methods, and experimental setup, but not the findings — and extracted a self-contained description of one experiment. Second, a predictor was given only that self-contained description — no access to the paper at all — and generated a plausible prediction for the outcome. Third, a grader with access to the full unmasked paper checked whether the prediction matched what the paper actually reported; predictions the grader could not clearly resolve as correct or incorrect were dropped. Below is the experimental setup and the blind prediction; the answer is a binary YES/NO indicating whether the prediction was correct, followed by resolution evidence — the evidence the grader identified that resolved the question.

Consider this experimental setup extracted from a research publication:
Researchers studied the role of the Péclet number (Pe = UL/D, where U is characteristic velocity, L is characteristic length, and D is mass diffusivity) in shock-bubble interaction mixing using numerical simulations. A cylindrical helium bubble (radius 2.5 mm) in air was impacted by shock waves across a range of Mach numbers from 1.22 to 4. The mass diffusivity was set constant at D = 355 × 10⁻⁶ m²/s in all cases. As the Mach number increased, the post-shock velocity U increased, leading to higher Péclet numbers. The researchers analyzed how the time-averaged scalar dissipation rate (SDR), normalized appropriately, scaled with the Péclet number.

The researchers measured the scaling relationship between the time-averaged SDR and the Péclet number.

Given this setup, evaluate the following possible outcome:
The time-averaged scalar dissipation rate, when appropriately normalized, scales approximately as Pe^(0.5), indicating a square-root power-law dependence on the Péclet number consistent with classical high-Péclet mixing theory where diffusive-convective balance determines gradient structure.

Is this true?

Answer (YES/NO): NO